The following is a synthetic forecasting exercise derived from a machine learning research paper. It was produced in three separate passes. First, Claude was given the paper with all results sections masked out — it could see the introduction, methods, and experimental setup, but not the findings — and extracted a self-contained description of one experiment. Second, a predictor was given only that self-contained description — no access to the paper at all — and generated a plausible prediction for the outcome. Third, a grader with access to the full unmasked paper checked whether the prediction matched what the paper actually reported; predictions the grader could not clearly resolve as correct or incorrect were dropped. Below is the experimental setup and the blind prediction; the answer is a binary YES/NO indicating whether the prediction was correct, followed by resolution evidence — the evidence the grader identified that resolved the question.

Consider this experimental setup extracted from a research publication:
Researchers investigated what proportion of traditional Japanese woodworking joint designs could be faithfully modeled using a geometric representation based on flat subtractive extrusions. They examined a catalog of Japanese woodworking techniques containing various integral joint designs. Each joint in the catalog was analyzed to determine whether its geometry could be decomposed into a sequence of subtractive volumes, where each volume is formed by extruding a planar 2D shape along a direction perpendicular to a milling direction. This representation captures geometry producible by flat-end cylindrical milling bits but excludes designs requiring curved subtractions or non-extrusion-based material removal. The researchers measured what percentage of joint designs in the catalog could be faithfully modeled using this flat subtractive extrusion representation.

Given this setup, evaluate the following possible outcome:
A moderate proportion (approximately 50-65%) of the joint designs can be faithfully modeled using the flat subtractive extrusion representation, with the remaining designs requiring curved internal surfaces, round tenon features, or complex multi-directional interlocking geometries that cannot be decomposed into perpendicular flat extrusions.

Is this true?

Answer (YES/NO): NO